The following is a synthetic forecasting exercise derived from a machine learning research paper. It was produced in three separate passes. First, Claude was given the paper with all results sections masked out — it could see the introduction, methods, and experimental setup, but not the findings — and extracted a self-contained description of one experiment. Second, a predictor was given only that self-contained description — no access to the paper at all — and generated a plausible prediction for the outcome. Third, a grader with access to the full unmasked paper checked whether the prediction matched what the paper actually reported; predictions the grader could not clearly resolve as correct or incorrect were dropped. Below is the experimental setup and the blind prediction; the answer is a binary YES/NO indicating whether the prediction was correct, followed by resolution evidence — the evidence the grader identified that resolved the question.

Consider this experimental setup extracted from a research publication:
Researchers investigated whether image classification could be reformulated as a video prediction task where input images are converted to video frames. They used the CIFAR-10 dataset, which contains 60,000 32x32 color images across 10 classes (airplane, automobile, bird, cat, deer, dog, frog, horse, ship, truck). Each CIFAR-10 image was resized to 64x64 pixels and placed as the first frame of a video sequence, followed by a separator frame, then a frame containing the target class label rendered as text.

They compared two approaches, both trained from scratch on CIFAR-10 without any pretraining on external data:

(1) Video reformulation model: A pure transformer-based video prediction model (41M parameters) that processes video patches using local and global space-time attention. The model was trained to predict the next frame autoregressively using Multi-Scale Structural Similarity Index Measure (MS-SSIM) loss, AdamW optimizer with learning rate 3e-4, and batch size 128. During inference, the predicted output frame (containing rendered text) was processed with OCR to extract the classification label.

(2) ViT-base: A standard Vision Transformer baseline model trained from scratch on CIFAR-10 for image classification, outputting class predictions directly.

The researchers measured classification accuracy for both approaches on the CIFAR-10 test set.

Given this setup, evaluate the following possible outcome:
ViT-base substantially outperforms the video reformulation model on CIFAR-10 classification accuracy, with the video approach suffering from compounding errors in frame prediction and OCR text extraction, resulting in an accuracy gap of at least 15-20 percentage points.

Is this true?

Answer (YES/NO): NO